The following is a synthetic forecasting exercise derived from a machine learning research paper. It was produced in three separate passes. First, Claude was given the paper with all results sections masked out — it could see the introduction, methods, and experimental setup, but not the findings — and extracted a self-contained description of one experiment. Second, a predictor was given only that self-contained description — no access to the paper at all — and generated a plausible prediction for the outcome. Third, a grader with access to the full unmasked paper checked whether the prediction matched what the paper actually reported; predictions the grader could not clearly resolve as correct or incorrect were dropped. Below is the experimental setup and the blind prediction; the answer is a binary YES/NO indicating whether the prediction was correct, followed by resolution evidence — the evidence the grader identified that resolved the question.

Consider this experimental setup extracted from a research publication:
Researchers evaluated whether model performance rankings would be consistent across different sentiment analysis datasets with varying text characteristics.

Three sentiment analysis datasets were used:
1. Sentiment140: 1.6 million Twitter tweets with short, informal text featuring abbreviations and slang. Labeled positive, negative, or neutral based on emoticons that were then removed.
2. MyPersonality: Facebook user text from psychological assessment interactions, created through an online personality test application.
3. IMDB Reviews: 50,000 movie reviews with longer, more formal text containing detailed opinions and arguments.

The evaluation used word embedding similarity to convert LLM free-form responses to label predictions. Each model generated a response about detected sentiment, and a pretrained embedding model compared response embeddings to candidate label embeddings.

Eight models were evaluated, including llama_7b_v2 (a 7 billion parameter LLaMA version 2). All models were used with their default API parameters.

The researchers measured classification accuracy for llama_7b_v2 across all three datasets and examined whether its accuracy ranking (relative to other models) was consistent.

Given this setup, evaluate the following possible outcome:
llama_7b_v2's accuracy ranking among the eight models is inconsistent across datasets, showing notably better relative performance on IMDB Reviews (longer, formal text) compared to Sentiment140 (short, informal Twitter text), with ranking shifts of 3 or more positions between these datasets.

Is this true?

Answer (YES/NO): NO